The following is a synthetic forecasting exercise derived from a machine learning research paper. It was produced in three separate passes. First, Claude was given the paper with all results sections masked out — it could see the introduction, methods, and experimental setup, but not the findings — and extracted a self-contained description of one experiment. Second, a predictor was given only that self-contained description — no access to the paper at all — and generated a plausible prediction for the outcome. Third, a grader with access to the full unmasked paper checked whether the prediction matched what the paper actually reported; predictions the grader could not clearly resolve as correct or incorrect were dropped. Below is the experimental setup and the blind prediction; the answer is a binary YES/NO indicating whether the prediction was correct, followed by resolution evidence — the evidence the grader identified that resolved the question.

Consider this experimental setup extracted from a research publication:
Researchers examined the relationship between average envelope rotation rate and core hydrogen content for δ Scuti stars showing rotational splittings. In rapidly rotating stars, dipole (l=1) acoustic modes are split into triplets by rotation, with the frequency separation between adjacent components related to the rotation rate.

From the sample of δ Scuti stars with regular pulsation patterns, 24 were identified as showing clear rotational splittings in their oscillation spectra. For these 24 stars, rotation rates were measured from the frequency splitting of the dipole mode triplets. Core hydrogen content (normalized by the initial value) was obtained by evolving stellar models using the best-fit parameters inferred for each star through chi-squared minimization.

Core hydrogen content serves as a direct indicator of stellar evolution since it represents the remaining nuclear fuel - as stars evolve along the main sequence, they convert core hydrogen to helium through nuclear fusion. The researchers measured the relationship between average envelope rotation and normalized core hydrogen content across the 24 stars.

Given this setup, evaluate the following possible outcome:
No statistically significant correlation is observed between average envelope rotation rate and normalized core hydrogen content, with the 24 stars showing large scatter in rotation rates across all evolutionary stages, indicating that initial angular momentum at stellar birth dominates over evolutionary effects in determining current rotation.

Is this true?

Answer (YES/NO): NO